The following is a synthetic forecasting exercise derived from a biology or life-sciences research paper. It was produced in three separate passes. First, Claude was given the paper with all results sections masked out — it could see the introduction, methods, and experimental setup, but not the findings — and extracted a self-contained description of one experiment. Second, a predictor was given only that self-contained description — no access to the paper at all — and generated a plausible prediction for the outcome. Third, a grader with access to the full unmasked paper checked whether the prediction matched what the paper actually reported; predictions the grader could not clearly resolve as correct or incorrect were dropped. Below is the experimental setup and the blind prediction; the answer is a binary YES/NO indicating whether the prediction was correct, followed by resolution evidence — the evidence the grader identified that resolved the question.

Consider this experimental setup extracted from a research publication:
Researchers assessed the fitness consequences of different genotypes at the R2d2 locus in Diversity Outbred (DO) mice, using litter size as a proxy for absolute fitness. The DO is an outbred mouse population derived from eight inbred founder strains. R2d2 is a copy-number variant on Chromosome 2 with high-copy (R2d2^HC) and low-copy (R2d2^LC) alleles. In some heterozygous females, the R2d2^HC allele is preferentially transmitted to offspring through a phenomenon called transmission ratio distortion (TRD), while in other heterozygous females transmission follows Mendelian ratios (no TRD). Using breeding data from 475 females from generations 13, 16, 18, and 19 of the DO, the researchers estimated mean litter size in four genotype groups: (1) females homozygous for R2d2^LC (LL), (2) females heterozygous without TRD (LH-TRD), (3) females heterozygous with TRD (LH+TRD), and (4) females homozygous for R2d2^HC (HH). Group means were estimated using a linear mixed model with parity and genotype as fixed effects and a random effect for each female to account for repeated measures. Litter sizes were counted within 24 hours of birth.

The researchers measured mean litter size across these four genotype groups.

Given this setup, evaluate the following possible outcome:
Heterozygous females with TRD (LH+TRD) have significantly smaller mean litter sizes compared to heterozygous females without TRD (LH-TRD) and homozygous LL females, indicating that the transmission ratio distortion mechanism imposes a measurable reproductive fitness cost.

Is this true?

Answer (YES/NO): YES